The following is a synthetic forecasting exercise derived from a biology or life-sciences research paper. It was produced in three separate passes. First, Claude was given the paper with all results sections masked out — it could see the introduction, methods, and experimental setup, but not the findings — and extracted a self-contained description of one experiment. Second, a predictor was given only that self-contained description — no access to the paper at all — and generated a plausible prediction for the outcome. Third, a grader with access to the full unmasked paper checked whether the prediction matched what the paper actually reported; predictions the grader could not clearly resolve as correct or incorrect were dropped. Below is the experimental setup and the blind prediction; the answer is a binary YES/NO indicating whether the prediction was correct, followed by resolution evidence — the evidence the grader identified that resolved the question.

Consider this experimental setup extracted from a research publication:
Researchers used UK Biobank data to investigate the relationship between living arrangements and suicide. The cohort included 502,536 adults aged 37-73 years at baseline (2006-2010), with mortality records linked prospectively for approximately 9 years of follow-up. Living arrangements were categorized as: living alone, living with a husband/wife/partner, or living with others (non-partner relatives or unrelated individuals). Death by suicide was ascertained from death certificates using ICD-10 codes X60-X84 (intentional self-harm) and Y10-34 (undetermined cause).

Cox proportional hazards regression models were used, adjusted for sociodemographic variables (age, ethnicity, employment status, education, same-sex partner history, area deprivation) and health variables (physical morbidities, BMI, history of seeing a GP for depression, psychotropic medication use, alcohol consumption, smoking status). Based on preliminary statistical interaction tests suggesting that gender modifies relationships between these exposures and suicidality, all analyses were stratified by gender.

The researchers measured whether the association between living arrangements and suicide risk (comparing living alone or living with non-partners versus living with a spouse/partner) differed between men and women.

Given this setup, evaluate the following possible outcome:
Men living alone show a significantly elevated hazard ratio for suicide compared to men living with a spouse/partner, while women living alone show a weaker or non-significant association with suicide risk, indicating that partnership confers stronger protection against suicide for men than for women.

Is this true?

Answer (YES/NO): YES